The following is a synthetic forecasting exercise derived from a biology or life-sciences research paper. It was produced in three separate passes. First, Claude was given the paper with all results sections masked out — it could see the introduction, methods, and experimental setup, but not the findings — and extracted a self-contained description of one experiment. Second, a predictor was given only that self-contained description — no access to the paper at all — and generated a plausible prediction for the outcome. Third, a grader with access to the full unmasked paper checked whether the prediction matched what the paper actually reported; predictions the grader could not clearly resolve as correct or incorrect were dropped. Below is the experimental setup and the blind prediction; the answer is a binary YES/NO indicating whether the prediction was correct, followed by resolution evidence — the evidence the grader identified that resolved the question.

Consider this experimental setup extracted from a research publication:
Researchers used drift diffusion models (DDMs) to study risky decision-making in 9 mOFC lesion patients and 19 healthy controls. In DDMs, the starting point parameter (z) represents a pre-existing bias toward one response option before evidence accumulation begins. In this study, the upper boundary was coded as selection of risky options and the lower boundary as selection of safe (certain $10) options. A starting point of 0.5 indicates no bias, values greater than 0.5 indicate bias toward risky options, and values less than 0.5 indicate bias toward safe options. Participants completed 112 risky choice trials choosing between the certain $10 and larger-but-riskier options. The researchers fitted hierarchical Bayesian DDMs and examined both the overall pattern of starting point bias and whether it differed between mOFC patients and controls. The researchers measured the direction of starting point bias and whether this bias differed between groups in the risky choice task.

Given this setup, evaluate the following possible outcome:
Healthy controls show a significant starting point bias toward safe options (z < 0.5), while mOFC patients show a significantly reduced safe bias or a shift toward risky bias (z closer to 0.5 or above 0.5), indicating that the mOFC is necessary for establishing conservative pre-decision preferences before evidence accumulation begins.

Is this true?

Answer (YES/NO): NO